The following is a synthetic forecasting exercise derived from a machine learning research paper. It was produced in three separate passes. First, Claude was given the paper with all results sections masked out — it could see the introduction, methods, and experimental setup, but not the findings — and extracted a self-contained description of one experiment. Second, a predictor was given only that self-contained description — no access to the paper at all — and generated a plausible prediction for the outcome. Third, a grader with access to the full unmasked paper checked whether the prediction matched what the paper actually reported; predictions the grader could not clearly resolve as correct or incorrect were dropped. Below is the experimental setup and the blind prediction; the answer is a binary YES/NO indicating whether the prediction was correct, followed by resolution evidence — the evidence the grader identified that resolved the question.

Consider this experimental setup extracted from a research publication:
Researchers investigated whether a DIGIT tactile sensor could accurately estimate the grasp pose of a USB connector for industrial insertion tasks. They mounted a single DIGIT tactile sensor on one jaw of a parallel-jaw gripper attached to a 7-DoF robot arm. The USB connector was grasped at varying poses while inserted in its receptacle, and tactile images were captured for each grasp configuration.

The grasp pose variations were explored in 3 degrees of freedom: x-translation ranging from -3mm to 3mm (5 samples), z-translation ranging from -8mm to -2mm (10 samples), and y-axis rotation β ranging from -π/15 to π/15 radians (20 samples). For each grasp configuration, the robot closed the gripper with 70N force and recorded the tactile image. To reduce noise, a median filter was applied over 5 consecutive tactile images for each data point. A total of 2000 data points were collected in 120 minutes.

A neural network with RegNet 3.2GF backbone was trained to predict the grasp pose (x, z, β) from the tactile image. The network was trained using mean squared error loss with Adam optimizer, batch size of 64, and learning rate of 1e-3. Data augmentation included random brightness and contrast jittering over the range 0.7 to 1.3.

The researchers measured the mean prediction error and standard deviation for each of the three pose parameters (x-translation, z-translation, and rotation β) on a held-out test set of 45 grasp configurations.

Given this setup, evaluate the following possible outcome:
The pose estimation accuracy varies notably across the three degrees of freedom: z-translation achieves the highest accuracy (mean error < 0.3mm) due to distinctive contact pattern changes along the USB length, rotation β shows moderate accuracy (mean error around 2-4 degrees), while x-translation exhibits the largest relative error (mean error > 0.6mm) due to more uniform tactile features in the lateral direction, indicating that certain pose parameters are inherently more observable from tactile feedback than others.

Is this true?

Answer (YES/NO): NO